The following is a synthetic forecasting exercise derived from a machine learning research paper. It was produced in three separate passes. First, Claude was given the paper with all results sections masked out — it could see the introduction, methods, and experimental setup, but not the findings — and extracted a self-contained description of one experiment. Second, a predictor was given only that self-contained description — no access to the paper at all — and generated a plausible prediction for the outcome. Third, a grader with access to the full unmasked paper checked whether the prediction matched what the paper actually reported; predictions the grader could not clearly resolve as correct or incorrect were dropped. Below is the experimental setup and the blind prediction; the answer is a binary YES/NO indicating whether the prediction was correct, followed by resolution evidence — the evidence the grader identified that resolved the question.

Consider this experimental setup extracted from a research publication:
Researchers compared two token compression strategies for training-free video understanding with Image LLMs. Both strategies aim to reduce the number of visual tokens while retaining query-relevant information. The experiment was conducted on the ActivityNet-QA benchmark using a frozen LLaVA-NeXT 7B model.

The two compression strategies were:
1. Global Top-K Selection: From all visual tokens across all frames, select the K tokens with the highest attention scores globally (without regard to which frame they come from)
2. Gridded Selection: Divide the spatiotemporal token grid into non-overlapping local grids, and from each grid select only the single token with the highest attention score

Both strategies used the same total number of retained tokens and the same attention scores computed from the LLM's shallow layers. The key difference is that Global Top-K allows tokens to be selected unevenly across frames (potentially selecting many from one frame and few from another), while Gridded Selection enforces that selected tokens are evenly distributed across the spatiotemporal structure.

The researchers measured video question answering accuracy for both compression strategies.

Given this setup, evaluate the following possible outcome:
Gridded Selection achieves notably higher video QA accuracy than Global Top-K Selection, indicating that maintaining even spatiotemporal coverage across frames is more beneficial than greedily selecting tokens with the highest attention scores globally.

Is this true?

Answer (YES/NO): YES